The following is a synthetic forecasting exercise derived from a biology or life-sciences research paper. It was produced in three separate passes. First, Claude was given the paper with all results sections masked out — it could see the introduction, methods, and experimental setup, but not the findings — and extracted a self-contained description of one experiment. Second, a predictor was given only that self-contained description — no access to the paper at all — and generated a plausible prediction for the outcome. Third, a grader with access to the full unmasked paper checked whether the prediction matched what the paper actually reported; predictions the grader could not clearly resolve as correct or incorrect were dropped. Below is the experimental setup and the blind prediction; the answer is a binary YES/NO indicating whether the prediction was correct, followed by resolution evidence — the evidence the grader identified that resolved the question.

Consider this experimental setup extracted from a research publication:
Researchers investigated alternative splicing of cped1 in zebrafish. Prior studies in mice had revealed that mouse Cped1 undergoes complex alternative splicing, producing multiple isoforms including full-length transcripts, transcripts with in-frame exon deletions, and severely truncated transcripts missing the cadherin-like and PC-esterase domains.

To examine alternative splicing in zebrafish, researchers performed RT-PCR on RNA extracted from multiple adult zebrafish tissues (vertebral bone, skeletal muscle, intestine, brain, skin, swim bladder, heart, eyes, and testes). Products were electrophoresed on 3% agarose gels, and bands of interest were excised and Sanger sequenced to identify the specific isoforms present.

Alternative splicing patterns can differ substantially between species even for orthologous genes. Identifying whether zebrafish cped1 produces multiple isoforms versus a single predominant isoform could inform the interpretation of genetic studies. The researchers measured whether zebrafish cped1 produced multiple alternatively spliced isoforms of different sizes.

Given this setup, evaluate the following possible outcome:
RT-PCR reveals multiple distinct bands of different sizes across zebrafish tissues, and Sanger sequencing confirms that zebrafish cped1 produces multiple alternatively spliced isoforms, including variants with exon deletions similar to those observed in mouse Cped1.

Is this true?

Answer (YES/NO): NO